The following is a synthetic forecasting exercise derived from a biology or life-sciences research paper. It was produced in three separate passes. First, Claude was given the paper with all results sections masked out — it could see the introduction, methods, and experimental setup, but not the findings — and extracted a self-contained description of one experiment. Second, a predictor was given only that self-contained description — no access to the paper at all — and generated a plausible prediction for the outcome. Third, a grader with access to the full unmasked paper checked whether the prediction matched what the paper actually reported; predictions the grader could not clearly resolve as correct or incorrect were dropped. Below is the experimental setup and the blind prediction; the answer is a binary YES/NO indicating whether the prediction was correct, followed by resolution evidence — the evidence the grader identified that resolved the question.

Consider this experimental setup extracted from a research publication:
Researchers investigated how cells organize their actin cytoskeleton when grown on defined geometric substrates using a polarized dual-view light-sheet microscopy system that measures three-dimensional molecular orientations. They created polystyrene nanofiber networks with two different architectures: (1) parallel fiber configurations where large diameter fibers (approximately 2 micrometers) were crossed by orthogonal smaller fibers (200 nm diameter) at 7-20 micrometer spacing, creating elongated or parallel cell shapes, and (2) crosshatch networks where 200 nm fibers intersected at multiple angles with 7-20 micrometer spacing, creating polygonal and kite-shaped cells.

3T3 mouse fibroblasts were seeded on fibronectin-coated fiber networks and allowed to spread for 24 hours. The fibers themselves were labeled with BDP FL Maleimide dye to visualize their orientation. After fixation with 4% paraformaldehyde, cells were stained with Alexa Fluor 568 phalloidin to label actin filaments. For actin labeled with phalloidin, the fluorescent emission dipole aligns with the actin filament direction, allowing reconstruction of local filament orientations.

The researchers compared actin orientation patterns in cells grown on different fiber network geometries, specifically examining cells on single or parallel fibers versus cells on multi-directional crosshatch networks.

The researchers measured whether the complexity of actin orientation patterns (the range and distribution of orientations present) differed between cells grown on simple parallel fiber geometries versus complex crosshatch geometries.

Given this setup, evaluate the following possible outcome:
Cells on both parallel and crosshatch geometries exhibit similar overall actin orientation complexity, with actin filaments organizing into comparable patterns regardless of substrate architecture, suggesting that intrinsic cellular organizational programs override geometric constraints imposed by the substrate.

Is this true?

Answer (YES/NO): NO